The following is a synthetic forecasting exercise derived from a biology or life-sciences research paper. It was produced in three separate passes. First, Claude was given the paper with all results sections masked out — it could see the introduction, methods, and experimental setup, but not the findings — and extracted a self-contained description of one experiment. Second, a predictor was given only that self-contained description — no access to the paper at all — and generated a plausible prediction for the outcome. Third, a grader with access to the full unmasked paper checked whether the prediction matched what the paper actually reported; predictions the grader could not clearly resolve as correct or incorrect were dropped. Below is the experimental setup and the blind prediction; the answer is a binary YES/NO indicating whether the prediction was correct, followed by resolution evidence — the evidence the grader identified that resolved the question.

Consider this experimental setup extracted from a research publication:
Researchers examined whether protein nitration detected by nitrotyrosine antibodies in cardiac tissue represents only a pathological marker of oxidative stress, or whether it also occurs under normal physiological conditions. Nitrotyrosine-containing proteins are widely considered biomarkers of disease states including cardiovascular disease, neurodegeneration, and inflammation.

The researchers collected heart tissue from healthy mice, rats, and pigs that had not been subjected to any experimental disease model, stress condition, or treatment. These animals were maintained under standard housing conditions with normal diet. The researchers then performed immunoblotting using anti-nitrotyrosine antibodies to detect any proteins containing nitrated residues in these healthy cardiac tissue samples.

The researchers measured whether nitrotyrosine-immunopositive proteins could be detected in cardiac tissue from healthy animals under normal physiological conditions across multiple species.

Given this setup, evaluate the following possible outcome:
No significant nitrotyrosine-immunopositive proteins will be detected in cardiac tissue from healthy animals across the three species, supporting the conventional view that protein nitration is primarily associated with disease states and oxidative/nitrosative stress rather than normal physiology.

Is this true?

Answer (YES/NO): NO